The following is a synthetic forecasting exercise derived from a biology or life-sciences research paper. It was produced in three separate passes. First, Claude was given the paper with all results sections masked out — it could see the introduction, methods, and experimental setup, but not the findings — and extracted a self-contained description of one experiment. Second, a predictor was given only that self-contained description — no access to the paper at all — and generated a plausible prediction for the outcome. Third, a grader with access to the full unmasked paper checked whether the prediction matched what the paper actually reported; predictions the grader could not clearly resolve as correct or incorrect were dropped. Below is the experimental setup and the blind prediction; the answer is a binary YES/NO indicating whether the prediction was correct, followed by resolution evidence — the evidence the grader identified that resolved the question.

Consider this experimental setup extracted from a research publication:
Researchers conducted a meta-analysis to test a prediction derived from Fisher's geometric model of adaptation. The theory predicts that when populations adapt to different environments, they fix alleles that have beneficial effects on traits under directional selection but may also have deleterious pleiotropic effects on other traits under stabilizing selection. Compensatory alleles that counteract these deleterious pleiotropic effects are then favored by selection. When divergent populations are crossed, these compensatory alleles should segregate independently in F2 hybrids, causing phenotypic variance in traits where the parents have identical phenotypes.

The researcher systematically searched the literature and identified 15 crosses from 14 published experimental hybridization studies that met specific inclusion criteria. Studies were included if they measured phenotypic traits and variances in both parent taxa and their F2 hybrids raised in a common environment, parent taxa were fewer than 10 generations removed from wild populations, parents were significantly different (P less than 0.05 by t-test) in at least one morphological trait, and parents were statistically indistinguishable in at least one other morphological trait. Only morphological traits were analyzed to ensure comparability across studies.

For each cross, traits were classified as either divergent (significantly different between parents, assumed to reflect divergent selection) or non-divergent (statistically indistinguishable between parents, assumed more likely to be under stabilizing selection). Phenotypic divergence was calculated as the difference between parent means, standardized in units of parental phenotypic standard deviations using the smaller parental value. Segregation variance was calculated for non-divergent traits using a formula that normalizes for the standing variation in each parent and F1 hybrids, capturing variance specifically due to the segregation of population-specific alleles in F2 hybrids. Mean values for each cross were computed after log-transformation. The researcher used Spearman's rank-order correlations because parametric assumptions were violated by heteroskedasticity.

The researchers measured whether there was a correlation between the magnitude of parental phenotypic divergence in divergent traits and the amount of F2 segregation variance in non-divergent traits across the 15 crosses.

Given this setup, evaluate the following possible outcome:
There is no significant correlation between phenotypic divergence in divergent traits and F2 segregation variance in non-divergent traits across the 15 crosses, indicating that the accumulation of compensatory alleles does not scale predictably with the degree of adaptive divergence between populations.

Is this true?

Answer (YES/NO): NO